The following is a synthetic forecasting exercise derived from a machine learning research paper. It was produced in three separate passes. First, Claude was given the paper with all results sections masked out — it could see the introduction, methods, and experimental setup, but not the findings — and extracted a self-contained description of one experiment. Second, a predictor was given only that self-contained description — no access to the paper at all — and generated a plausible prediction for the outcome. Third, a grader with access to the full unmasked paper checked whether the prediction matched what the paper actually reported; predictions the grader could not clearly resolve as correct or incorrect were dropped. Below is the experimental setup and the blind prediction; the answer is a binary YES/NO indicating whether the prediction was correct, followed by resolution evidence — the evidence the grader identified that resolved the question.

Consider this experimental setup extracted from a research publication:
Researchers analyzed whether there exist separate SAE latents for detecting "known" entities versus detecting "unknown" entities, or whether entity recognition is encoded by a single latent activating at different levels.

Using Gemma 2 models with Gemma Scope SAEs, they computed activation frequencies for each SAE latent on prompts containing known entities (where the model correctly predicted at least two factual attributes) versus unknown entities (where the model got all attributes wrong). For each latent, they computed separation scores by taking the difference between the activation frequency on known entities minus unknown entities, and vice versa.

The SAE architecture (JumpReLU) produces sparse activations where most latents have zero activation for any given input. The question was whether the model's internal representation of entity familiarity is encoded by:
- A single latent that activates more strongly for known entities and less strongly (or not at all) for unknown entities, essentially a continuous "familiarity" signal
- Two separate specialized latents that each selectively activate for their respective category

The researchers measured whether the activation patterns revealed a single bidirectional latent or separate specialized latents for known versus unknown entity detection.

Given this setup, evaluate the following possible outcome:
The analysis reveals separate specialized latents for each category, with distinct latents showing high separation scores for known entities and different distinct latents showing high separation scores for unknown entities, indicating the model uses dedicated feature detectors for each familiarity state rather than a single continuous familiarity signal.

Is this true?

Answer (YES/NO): YES